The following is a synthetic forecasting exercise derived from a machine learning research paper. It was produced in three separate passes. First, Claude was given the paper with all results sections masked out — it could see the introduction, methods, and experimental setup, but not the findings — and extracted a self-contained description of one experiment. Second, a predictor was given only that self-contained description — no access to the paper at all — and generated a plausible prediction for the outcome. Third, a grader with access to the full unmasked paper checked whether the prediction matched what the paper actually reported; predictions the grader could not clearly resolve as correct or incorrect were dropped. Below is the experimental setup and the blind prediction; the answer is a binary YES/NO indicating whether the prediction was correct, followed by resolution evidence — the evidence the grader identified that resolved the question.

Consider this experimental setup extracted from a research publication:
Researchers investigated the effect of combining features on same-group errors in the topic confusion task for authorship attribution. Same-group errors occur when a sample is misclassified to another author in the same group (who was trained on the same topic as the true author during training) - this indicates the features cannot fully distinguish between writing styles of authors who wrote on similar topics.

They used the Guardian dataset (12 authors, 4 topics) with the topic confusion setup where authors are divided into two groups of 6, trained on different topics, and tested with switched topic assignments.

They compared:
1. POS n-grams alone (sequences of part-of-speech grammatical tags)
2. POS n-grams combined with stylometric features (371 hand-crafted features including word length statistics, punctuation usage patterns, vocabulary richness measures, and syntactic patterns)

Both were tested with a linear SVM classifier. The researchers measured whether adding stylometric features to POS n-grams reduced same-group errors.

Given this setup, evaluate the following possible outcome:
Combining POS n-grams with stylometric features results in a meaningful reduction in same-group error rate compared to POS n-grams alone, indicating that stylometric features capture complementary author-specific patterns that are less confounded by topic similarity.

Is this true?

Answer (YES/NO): YES